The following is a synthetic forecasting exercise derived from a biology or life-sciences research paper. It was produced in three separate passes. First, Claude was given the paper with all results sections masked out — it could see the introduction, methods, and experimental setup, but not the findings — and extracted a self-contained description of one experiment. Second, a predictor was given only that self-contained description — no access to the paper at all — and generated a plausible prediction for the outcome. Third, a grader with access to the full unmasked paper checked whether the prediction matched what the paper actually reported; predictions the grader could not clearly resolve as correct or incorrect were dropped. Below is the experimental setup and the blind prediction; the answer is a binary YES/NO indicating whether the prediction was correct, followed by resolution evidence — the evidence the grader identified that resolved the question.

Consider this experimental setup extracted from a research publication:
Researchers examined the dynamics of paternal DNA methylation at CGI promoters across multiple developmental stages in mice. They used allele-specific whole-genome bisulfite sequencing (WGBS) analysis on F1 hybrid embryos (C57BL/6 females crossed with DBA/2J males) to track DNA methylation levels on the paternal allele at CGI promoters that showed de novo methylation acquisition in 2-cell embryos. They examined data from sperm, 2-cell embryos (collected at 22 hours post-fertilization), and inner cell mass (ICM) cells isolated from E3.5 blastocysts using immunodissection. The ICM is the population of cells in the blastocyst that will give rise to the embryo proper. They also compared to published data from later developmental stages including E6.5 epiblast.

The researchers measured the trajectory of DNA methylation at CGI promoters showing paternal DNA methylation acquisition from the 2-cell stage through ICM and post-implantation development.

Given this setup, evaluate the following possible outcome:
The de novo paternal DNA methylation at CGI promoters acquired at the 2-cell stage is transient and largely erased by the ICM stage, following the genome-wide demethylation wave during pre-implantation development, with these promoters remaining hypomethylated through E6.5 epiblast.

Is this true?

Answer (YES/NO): NO